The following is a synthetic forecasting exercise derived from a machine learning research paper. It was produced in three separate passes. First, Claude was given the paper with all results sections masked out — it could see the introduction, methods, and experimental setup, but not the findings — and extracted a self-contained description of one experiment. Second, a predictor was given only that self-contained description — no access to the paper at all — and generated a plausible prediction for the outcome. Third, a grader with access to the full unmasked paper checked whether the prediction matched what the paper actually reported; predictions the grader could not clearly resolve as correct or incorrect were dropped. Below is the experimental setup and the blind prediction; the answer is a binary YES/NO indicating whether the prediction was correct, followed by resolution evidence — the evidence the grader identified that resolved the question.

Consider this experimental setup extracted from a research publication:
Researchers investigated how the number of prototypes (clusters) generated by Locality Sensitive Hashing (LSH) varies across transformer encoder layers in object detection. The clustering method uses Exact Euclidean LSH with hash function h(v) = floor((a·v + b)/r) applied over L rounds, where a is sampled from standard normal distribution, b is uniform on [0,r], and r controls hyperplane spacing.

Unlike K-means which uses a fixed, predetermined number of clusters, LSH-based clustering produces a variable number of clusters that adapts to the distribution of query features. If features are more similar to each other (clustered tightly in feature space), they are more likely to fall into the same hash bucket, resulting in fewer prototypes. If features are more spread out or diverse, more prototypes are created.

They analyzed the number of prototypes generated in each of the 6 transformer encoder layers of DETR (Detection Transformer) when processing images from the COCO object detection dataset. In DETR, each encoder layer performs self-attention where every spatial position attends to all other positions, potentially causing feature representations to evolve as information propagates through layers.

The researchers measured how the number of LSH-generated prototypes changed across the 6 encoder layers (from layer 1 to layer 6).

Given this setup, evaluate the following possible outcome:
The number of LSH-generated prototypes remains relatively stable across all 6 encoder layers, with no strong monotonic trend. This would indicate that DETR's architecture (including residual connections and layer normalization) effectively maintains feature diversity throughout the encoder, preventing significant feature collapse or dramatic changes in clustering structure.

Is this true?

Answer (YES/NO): NO